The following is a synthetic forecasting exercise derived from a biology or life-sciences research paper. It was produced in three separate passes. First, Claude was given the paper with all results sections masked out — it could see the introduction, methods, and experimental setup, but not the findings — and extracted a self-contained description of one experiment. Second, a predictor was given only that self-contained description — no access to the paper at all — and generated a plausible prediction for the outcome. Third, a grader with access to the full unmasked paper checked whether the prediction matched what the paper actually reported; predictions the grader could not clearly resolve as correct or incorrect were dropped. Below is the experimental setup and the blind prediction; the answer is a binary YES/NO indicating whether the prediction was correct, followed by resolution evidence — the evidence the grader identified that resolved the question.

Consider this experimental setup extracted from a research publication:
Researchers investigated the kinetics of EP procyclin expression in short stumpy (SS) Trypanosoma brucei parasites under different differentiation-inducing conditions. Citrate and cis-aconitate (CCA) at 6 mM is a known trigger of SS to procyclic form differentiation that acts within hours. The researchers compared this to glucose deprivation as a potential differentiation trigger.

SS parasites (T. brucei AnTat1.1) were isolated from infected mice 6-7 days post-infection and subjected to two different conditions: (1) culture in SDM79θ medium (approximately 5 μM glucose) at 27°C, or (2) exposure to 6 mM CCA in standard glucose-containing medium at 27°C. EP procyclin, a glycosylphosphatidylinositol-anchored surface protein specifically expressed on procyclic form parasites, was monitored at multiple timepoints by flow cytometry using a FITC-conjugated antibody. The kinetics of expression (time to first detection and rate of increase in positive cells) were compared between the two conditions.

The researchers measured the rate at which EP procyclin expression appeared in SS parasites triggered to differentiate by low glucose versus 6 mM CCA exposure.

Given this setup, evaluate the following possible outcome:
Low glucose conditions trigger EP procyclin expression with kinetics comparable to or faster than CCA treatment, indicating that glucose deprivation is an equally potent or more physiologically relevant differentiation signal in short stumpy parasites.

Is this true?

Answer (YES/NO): NO